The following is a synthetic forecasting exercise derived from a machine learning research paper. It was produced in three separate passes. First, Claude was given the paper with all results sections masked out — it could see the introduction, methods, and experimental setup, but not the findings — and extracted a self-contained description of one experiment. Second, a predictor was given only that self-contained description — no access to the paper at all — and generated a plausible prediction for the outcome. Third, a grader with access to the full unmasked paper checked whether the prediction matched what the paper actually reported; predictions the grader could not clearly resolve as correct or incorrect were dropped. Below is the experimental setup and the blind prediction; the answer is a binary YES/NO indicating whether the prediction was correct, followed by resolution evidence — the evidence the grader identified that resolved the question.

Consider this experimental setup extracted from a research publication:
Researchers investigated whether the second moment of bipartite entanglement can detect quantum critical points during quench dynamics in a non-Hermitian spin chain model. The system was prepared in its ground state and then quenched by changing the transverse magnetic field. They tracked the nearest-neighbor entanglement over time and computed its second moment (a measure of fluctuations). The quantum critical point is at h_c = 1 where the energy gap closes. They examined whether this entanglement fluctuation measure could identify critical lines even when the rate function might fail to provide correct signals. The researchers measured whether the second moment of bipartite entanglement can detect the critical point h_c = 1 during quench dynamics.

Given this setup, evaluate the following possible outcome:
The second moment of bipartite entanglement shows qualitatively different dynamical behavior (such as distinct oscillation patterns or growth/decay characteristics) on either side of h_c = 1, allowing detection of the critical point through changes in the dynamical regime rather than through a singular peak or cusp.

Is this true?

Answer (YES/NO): NO